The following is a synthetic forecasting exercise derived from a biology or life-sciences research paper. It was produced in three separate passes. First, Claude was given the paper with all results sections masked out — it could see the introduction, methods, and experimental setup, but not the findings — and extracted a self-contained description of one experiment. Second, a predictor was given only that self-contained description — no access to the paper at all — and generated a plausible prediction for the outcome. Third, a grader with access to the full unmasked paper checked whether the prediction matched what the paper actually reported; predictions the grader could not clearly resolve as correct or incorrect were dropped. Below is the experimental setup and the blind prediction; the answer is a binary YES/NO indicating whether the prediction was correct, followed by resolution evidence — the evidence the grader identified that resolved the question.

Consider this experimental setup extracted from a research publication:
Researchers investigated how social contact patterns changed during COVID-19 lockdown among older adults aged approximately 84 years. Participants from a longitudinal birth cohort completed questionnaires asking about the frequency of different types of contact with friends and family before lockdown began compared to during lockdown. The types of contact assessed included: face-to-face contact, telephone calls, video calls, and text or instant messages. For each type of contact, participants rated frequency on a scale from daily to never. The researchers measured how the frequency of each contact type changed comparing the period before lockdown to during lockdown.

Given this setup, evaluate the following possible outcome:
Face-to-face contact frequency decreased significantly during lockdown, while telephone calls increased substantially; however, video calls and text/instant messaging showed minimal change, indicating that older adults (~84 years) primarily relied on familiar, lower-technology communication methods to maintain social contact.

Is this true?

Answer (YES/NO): NO